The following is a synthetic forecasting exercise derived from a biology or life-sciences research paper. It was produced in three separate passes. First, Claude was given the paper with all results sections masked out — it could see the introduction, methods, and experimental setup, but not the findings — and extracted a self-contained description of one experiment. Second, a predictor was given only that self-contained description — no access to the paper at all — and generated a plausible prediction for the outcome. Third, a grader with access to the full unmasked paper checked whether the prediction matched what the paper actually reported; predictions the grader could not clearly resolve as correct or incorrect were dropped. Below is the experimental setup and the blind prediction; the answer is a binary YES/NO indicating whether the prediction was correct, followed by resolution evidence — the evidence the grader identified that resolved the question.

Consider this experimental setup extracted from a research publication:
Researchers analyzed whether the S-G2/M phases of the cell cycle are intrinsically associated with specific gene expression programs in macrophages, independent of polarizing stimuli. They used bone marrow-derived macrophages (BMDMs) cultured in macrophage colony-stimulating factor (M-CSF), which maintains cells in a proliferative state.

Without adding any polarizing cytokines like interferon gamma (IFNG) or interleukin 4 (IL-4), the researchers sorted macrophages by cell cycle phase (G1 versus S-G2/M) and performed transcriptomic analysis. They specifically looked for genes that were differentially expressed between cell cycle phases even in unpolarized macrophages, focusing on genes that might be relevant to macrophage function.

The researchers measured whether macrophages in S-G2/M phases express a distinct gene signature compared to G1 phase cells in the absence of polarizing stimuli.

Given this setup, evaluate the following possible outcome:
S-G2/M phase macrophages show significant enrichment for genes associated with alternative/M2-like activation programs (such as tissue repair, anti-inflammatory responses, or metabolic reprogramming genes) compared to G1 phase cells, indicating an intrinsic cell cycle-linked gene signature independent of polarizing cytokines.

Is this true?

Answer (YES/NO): NO